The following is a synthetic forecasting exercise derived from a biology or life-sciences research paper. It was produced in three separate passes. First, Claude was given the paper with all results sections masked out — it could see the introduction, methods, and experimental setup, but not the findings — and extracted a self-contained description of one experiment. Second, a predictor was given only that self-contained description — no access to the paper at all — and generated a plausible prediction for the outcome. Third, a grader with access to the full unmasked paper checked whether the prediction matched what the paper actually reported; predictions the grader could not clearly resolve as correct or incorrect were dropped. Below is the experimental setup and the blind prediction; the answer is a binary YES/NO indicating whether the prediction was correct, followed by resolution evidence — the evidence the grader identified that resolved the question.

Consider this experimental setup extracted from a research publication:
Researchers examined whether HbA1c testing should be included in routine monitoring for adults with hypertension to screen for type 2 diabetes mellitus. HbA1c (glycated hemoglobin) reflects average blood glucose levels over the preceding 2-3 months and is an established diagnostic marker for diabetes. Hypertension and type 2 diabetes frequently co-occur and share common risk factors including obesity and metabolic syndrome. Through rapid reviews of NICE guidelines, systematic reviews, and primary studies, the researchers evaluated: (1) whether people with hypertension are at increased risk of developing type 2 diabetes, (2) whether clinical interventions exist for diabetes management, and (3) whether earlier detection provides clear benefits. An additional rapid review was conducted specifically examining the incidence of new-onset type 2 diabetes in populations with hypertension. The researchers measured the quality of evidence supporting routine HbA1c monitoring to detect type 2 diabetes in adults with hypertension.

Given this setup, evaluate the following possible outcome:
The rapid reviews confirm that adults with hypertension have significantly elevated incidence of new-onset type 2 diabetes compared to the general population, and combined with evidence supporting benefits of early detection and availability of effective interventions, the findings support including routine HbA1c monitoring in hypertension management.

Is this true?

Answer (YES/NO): YES